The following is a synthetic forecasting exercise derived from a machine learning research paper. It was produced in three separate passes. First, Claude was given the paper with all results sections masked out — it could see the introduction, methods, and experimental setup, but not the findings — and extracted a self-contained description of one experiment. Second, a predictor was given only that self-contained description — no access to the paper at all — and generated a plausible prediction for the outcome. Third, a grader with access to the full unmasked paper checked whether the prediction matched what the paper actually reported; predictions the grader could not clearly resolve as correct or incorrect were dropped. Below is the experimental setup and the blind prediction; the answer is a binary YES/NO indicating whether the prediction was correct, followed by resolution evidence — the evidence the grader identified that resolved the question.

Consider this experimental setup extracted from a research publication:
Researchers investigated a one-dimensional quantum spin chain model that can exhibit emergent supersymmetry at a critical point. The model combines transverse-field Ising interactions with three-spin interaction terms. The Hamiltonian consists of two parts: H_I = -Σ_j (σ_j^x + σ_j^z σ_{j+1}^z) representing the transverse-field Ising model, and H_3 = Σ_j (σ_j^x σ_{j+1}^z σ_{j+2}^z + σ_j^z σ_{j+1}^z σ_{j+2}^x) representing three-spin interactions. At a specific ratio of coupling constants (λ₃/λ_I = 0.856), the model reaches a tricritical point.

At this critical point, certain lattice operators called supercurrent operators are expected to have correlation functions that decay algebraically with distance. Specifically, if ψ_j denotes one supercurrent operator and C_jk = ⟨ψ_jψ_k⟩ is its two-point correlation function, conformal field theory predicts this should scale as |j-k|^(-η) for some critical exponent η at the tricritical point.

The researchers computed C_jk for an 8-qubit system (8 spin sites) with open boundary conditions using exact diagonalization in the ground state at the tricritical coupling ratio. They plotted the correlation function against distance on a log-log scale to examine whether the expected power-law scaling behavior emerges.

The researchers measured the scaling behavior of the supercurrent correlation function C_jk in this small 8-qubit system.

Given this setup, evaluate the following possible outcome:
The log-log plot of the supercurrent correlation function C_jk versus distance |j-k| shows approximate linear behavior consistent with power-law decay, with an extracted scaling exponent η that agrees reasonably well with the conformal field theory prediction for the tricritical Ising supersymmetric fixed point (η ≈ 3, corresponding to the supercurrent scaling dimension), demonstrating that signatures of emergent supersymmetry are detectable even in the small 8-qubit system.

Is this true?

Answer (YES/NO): NO